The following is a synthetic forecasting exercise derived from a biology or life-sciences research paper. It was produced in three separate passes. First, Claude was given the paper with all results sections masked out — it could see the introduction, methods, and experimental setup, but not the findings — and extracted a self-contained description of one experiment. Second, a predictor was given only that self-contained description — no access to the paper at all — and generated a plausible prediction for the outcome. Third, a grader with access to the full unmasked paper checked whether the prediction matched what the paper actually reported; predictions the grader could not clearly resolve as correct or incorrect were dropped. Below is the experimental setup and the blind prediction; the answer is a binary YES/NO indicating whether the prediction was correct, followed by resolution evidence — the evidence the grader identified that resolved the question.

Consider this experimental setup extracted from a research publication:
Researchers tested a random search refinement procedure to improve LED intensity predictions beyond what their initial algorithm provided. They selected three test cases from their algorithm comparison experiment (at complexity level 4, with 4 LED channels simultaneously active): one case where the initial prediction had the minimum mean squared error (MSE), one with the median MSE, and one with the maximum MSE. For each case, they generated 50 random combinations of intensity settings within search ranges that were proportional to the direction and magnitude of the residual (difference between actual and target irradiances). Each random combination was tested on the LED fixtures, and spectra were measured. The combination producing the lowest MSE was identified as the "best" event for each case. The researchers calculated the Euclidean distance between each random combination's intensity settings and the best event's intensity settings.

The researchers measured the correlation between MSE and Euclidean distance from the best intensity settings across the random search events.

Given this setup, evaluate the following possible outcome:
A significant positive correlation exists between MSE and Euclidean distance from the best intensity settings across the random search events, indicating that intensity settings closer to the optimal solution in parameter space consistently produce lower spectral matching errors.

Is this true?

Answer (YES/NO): YES